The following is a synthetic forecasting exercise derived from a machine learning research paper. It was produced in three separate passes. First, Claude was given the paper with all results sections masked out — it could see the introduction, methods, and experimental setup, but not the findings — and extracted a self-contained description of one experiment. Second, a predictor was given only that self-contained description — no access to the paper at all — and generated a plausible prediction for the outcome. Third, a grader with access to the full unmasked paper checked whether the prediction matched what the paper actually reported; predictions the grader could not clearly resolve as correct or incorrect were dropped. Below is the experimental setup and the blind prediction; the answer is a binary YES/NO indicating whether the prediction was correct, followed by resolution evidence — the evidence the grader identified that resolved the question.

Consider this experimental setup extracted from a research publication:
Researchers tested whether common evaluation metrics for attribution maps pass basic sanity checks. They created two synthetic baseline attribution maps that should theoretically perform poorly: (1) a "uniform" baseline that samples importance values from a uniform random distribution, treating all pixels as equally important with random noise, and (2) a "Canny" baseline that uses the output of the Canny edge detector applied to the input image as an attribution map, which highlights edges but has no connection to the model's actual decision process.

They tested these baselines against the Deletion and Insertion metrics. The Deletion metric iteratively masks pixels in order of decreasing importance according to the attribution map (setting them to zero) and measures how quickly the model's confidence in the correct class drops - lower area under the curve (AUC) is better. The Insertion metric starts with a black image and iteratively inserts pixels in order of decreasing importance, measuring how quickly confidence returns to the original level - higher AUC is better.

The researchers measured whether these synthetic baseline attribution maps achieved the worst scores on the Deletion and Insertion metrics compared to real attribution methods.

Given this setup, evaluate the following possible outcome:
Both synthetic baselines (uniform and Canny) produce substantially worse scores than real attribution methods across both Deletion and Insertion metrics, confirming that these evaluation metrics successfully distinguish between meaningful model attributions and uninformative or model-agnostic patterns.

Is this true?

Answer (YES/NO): NO